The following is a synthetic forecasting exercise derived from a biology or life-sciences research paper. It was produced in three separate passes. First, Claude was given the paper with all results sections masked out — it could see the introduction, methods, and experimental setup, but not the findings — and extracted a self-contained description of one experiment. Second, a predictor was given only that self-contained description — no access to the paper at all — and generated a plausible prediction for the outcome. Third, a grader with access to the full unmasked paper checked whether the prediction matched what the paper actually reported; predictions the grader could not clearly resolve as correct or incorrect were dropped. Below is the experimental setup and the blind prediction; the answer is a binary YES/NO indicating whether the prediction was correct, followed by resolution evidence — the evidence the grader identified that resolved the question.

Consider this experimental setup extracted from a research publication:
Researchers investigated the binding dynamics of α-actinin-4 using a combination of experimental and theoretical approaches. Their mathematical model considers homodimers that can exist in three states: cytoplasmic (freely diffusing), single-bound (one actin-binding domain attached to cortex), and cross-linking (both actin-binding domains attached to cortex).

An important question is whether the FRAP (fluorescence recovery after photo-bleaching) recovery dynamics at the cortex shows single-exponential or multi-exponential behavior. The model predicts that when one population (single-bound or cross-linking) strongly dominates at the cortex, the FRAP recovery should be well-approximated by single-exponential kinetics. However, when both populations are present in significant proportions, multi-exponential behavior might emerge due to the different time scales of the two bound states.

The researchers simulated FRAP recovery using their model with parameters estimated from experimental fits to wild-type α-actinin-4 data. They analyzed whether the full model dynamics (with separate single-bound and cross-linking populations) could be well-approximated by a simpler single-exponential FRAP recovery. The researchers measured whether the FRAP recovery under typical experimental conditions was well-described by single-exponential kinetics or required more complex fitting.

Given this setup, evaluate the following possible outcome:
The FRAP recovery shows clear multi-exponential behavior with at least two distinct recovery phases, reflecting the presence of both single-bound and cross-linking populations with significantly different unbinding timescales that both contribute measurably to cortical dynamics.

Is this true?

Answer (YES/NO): NO